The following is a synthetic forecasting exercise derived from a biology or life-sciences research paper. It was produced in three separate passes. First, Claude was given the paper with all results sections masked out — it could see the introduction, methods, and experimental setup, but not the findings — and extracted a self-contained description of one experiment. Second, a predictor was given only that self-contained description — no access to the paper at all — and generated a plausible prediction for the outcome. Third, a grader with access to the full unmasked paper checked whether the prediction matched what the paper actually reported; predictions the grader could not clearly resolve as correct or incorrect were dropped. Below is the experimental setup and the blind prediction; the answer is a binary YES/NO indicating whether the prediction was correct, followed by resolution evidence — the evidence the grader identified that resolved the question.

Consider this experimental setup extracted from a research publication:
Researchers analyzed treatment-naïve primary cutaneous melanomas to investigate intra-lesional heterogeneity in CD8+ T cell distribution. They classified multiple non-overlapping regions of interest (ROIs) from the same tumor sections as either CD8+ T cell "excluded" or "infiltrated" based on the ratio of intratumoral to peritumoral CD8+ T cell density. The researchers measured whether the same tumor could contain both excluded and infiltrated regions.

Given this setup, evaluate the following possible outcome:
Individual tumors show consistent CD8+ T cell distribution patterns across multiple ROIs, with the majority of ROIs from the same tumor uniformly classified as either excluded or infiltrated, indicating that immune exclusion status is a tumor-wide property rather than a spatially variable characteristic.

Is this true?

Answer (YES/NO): NO